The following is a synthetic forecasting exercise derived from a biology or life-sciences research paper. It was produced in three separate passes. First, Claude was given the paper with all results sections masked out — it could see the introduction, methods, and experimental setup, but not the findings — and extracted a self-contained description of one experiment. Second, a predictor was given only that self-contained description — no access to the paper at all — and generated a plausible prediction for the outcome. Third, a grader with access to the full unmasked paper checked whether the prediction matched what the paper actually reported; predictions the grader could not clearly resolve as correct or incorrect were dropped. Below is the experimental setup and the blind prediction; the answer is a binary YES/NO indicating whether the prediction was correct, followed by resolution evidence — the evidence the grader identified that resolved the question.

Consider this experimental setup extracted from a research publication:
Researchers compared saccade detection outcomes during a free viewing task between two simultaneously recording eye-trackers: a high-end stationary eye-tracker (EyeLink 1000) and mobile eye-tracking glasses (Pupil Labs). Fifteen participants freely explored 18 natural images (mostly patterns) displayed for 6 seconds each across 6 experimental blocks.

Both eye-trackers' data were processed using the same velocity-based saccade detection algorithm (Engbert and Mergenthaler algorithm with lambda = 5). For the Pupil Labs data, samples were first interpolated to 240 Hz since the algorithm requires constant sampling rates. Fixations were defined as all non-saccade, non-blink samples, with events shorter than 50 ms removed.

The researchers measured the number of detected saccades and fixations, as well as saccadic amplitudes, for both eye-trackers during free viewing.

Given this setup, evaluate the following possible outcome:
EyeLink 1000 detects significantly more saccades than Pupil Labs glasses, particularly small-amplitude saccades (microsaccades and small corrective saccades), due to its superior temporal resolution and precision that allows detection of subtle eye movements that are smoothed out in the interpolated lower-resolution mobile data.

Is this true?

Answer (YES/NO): YES